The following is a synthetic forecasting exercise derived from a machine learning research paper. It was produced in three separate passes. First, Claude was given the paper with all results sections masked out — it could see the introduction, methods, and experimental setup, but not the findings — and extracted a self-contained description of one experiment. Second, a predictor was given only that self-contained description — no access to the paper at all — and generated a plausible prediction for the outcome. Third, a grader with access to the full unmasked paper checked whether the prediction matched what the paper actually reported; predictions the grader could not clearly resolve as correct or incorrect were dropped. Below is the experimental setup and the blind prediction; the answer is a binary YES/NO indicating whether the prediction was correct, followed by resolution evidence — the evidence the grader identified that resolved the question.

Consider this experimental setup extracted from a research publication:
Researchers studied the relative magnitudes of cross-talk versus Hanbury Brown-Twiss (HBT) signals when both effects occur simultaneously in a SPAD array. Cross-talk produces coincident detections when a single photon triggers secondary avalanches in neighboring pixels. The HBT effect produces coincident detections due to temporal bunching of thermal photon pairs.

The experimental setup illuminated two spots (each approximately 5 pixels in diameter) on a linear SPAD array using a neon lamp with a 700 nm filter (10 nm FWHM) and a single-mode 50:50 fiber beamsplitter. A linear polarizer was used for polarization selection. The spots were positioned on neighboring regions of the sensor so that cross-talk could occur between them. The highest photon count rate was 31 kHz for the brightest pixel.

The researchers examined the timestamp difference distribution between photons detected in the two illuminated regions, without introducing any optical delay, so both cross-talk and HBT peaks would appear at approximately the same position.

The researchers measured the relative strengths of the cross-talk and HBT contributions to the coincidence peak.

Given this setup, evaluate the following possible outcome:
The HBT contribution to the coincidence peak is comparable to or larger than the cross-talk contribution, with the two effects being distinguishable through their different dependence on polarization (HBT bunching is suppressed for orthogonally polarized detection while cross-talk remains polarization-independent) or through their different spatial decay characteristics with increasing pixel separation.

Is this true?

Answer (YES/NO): NO